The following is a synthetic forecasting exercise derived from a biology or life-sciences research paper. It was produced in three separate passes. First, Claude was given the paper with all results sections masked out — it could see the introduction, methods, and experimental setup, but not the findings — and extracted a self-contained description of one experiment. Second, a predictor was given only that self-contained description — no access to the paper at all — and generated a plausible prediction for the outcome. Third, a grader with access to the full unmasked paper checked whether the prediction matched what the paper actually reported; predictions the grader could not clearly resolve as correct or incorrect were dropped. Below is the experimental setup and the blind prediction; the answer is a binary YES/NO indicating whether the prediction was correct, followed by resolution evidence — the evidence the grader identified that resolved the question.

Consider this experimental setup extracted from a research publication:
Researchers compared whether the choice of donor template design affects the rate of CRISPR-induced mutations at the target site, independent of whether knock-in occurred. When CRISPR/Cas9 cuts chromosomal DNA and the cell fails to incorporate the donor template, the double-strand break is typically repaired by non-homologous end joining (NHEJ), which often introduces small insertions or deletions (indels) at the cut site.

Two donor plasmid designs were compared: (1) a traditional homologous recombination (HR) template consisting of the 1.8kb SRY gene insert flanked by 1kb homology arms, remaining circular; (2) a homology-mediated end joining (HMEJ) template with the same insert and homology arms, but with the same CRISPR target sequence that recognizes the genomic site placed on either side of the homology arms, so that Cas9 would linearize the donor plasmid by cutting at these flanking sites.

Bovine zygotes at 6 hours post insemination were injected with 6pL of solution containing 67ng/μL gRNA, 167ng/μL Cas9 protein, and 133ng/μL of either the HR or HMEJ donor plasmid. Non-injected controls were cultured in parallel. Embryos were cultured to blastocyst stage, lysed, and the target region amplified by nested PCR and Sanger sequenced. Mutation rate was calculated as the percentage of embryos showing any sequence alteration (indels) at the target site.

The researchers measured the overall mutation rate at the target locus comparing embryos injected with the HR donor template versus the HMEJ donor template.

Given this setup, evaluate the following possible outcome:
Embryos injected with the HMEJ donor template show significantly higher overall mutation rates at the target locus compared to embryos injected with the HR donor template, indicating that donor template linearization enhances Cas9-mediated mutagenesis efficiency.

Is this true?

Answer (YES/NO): NO